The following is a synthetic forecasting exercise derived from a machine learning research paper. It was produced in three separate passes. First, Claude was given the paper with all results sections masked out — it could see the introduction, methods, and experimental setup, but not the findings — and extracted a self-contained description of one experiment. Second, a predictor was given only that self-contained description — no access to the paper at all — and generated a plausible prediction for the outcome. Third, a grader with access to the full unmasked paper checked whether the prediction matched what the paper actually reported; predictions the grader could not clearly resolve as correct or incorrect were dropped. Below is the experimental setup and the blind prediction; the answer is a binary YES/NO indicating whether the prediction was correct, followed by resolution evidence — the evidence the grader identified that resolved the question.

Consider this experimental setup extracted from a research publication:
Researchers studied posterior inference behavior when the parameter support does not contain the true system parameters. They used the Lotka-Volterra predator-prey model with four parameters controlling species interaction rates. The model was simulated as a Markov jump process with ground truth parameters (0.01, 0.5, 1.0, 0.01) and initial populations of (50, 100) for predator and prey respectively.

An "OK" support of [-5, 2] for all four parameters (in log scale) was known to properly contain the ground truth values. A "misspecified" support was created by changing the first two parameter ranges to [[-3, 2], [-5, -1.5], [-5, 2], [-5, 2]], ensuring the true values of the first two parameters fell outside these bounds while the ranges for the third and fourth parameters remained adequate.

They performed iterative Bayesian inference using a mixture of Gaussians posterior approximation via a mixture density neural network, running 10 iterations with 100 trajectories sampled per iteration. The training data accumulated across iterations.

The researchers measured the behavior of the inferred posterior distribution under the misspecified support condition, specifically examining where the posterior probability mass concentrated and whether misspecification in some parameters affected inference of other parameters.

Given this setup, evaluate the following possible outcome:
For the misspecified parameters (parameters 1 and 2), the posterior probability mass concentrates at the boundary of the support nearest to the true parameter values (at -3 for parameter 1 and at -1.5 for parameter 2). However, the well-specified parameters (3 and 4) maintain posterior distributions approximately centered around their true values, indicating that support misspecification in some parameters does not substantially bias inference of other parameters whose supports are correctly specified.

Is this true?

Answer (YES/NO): NO